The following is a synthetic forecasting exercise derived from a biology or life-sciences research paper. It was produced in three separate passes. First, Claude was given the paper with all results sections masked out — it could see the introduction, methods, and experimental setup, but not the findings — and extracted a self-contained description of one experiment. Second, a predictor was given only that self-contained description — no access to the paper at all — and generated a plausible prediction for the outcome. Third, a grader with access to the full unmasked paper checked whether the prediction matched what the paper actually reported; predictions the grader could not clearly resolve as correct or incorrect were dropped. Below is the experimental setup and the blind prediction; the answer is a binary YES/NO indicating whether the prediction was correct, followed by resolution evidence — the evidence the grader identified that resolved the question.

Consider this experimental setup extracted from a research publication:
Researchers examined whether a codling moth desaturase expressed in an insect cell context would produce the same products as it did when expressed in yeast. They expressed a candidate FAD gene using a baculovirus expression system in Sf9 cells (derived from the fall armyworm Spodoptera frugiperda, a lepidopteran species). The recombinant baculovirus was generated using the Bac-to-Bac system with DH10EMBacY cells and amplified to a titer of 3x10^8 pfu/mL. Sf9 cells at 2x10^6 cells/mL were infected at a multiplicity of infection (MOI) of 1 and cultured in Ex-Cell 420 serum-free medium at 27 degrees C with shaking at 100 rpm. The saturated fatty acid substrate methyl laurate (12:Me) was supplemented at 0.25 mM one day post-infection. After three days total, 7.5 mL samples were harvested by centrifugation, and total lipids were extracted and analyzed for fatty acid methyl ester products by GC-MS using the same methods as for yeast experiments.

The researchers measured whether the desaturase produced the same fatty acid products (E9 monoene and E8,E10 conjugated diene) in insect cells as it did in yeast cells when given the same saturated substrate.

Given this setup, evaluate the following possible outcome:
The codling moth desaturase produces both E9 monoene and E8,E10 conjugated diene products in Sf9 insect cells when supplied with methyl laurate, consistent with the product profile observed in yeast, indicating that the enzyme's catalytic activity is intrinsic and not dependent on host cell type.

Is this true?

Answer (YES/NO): NO